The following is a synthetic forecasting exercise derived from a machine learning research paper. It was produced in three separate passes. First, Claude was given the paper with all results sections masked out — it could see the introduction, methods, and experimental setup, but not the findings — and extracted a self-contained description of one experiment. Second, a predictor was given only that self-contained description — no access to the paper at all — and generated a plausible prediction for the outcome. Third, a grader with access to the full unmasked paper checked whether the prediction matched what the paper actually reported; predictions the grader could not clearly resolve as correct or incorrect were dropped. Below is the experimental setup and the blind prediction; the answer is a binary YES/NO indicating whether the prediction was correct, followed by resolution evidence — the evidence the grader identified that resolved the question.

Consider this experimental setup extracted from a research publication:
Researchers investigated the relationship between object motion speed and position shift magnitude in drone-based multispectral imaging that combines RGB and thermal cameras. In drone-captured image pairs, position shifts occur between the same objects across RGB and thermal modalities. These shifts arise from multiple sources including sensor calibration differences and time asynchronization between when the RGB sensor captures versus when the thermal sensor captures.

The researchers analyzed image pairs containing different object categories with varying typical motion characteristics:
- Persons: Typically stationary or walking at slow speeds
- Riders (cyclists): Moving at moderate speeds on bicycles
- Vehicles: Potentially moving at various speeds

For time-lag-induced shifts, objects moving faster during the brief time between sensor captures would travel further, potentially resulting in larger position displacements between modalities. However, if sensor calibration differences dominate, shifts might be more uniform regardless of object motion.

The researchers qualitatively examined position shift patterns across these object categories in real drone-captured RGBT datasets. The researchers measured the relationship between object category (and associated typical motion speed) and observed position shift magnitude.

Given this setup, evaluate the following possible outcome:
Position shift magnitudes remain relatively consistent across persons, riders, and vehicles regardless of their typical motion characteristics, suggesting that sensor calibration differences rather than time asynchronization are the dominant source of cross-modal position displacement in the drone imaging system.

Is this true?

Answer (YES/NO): NO